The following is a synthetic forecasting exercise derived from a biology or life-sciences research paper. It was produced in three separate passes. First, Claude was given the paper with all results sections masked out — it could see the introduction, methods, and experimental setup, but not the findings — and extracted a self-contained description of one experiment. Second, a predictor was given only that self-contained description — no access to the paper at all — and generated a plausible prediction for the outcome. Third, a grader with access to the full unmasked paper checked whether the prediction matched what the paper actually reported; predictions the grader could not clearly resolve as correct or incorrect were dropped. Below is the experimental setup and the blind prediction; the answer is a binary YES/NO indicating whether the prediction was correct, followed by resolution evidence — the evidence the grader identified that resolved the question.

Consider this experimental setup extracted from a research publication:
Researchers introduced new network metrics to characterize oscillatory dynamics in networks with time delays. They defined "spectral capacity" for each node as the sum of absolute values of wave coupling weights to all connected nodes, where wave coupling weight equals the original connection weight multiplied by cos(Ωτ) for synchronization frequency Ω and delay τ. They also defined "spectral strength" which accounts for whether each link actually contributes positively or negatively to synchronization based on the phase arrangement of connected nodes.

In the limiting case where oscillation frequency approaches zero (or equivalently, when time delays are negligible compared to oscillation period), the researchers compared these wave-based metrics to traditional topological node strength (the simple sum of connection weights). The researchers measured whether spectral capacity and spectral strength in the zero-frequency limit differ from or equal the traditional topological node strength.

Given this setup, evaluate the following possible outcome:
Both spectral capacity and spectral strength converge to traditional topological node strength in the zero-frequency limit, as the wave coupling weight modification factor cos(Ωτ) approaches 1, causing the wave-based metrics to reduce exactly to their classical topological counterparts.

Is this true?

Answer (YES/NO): YES